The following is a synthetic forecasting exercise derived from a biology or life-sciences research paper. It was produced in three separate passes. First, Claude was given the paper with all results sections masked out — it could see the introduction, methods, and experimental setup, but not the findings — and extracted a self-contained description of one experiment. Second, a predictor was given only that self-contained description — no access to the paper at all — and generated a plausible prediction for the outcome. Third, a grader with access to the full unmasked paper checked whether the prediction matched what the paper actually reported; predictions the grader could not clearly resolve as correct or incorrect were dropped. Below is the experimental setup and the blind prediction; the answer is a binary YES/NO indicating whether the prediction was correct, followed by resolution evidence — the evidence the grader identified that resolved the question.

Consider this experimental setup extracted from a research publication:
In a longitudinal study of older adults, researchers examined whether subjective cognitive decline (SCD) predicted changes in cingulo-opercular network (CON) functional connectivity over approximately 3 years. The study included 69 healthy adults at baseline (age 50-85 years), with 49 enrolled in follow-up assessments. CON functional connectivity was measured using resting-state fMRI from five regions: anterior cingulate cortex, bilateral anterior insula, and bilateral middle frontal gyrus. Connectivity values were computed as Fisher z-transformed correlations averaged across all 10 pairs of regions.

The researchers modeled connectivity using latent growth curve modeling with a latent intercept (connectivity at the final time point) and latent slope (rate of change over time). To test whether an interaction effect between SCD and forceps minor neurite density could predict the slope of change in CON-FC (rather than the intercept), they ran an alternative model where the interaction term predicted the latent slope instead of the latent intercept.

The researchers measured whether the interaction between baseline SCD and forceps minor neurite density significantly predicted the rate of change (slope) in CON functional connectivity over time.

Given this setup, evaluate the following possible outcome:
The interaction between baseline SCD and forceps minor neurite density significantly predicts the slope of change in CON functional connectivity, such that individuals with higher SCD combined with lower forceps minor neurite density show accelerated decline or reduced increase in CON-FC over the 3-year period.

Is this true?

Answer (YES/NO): NO